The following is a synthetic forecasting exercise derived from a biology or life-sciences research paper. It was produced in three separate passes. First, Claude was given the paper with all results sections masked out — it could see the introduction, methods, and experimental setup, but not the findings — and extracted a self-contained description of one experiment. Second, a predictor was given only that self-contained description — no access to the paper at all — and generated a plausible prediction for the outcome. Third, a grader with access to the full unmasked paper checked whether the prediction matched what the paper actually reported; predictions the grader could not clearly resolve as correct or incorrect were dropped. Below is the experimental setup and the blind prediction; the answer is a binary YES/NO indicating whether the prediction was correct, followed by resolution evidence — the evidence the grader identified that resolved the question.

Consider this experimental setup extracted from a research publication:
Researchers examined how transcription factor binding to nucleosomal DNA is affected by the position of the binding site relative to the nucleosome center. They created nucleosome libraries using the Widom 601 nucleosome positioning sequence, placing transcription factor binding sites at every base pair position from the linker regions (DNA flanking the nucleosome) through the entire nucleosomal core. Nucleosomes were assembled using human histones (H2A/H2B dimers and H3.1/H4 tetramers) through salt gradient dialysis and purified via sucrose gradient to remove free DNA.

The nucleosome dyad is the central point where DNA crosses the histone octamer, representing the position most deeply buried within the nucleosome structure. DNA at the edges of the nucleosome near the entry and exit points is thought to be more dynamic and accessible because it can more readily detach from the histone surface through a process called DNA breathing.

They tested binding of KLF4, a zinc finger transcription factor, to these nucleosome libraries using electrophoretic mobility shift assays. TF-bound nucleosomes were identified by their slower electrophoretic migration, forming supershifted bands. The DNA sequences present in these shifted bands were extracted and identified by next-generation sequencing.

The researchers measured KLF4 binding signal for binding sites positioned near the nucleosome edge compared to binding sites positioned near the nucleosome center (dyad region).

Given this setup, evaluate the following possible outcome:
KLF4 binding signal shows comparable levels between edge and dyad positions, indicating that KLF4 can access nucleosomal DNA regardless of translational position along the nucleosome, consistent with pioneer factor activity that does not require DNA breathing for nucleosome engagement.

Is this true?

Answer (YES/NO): NO